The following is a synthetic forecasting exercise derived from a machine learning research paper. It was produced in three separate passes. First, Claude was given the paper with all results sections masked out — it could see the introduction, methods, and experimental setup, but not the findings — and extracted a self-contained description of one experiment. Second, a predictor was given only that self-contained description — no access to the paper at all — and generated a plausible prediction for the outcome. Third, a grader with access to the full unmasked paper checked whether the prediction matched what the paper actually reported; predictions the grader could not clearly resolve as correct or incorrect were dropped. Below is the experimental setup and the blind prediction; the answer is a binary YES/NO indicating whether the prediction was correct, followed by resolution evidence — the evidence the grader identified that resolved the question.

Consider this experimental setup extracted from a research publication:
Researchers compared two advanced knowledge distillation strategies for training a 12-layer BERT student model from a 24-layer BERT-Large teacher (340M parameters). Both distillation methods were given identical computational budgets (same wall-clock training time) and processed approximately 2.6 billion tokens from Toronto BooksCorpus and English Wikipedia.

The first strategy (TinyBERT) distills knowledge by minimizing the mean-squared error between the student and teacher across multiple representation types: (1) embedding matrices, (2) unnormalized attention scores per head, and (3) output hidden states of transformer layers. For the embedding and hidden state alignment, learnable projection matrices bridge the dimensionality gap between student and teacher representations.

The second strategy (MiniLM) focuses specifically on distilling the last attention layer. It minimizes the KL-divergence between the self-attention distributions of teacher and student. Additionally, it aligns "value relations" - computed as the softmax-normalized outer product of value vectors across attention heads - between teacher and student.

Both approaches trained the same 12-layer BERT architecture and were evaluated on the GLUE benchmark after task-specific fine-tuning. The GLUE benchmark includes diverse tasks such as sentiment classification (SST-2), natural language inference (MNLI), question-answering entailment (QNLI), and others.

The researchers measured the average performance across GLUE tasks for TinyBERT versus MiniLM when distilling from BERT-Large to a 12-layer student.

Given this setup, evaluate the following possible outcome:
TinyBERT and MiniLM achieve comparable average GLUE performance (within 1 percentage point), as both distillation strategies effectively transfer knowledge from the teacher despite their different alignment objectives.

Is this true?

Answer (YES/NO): NO